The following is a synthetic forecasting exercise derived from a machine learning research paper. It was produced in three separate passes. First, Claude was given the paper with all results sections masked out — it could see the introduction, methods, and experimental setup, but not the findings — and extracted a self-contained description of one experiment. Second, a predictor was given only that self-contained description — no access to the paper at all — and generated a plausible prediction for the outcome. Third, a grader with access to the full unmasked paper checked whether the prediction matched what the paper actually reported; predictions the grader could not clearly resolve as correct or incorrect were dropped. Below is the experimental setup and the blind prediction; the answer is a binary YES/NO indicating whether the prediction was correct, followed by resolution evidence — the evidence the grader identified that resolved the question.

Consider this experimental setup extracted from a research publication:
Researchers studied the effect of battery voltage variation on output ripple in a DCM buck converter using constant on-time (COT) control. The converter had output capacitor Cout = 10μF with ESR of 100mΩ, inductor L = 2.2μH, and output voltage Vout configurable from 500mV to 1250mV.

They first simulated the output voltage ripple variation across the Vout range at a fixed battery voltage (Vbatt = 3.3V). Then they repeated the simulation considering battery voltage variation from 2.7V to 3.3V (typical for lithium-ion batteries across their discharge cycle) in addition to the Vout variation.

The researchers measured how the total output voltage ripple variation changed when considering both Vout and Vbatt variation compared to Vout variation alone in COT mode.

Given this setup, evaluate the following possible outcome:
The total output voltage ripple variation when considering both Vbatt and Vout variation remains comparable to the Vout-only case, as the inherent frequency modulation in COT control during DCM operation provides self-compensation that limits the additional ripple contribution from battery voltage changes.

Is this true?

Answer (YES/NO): NO